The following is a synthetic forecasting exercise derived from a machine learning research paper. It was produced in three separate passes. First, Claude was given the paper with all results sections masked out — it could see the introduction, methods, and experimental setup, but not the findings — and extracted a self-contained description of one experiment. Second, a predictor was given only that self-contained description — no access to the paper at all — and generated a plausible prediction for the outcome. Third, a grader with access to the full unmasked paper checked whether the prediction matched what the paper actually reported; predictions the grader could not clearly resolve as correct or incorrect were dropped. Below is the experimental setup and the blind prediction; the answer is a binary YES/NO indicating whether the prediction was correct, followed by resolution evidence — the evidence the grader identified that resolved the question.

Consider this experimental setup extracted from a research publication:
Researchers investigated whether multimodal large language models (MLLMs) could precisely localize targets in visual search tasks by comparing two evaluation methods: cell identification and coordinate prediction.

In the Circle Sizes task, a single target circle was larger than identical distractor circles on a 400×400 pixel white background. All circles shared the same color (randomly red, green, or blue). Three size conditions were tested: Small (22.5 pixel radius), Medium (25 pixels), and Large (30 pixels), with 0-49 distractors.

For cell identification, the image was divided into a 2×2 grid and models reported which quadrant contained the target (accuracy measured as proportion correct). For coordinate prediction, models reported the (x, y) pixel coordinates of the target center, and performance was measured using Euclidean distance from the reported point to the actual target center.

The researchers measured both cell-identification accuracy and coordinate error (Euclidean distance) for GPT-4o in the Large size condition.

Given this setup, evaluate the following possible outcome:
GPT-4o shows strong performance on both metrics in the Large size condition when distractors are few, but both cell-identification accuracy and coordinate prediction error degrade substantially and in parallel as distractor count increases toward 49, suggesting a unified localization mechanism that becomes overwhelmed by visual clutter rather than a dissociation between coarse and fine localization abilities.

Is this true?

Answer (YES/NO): NO